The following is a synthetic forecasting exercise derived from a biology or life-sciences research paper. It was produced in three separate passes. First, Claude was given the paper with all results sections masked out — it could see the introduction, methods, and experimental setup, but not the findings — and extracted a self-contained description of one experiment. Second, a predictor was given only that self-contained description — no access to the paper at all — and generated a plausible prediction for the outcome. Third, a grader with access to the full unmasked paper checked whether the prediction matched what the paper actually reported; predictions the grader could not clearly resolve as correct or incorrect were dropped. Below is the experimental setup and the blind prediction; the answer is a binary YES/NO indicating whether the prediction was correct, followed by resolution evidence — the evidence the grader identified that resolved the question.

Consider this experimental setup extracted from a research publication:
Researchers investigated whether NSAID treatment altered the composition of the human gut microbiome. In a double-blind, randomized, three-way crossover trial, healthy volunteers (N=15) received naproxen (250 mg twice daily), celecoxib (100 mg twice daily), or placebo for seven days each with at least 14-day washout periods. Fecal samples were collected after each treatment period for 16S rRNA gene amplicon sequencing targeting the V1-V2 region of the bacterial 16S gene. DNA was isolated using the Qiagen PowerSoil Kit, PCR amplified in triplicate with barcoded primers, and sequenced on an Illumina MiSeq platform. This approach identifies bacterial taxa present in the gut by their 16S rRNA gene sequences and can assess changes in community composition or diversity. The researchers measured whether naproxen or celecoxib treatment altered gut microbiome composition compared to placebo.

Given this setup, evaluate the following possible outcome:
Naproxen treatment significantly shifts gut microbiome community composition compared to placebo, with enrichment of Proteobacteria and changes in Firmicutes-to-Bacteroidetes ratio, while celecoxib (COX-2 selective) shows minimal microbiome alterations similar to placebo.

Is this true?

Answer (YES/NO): NO